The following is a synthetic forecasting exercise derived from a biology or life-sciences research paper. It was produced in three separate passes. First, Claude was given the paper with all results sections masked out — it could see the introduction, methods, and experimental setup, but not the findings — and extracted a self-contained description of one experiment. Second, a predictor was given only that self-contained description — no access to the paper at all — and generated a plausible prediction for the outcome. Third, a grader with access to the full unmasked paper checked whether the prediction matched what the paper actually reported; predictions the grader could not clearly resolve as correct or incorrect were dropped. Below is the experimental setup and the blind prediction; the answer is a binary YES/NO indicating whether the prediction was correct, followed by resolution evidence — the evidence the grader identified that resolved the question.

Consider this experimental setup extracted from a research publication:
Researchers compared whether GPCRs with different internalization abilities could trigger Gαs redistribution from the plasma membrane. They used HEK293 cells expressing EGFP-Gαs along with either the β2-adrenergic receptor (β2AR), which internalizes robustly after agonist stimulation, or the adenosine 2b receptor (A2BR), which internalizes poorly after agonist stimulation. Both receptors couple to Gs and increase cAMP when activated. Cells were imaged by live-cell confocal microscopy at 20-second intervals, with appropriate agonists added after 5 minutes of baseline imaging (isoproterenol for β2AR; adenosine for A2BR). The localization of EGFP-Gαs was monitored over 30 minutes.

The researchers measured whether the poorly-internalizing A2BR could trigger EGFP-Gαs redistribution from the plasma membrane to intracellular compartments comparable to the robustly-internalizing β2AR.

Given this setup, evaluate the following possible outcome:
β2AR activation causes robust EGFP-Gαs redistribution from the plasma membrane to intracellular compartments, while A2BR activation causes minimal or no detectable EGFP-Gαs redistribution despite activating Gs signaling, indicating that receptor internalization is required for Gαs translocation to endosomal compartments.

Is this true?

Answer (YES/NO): NO